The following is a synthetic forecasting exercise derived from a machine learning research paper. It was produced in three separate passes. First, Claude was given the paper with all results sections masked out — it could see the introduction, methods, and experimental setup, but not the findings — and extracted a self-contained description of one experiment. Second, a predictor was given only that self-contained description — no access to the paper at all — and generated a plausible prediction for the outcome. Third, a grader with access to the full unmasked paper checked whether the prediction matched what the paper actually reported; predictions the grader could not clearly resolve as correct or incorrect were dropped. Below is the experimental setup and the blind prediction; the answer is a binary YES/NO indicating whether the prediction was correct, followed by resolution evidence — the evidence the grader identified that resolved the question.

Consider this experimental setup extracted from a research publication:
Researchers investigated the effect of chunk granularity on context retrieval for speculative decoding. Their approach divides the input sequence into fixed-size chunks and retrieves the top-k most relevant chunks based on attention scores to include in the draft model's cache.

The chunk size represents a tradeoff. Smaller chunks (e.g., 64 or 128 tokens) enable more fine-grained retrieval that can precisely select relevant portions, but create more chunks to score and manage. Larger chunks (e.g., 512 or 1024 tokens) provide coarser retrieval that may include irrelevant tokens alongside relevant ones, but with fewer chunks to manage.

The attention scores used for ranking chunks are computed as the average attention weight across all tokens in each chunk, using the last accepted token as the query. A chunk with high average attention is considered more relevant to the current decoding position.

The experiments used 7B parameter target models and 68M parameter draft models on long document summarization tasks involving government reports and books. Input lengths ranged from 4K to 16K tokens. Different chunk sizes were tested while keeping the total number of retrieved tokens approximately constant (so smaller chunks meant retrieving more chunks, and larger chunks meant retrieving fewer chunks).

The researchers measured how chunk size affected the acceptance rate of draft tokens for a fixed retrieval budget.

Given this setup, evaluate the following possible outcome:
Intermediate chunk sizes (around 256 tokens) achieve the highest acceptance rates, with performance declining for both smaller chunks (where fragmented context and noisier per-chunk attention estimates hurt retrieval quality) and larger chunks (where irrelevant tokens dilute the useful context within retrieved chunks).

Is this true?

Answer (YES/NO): NO